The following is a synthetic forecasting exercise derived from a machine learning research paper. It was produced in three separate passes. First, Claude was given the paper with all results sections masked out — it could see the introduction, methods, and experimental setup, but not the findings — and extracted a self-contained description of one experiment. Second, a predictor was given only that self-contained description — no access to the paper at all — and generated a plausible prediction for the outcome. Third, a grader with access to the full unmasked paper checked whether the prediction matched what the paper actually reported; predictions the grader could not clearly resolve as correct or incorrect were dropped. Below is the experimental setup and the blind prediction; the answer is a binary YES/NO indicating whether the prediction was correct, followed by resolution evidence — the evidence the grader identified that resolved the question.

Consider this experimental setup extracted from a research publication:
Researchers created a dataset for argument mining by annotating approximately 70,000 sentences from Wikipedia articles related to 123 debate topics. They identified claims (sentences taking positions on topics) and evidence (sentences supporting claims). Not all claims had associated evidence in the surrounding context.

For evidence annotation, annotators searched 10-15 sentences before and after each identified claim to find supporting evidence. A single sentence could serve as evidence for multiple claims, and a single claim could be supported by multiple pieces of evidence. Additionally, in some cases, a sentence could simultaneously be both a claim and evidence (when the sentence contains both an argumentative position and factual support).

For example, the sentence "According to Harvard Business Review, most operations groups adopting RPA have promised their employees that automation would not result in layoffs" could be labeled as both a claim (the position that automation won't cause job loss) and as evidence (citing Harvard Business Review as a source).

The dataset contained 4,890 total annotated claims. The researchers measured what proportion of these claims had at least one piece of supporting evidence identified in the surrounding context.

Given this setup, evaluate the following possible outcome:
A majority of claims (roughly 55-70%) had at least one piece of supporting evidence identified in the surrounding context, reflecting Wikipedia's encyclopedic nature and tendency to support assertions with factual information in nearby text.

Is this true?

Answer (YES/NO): YES